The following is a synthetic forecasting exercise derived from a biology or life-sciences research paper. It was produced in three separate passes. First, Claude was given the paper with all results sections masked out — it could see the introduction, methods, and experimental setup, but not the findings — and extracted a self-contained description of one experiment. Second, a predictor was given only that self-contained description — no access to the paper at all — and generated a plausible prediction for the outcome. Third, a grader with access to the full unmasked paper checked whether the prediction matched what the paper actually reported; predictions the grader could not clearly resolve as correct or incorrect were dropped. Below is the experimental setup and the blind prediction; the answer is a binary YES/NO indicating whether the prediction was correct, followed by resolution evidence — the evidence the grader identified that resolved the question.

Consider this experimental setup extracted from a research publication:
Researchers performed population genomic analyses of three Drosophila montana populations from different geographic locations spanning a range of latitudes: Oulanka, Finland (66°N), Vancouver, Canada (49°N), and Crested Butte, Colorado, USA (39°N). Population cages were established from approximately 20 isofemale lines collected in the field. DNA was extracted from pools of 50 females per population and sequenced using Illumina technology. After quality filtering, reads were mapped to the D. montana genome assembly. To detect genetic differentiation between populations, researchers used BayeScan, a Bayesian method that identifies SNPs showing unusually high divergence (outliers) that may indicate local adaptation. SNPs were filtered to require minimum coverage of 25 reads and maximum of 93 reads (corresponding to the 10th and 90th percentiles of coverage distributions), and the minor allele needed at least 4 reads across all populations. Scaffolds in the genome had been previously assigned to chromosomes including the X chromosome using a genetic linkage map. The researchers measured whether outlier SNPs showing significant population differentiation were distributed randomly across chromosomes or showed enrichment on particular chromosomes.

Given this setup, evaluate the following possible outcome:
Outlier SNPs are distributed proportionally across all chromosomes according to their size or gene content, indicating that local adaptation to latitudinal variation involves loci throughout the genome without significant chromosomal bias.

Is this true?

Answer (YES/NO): NO